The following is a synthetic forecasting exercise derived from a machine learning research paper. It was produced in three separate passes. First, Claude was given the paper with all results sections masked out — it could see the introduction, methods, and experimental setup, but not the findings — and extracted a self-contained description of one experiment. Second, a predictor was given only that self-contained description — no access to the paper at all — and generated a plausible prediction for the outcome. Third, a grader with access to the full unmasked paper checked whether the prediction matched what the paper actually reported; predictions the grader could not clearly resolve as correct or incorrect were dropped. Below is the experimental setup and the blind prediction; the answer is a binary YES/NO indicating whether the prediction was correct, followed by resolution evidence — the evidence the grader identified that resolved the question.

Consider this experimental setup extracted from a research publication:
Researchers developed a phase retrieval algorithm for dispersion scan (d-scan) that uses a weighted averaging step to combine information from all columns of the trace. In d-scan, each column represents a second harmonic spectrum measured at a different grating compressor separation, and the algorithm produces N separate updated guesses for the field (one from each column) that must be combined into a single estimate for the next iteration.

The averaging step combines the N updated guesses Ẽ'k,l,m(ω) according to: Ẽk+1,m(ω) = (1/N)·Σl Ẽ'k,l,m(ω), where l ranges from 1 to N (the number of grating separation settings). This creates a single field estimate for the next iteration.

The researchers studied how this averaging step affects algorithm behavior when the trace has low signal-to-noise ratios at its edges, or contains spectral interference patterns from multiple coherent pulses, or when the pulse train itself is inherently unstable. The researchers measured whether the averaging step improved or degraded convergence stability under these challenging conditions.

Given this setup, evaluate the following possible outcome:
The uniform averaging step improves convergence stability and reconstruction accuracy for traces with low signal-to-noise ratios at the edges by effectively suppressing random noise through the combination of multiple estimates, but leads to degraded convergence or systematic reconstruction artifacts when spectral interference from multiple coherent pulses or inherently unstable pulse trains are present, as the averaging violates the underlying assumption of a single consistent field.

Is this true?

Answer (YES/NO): NO